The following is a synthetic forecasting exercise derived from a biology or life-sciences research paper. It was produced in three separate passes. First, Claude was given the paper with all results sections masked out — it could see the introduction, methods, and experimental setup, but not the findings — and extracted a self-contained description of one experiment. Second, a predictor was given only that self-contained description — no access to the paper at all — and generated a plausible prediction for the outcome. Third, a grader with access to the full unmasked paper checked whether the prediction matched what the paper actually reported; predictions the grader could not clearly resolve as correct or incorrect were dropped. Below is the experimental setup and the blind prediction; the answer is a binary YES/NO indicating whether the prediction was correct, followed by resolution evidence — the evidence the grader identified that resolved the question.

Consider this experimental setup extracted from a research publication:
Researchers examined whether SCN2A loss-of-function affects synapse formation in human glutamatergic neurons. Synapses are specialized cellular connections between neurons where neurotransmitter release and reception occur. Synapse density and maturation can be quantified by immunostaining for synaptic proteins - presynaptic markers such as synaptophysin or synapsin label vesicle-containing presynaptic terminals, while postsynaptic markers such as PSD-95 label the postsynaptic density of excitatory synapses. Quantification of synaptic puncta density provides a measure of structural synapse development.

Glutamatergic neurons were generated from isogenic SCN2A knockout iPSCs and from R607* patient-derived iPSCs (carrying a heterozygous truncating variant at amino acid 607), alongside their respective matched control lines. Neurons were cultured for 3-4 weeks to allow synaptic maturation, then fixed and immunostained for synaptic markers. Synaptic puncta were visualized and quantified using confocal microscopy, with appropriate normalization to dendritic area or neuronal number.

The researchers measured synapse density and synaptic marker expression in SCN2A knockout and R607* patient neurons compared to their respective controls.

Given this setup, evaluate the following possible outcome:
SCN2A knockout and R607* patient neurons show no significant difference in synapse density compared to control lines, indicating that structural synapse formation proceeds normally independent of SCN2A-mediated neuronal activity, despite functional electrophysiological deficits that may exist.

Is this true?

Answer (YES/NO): NO